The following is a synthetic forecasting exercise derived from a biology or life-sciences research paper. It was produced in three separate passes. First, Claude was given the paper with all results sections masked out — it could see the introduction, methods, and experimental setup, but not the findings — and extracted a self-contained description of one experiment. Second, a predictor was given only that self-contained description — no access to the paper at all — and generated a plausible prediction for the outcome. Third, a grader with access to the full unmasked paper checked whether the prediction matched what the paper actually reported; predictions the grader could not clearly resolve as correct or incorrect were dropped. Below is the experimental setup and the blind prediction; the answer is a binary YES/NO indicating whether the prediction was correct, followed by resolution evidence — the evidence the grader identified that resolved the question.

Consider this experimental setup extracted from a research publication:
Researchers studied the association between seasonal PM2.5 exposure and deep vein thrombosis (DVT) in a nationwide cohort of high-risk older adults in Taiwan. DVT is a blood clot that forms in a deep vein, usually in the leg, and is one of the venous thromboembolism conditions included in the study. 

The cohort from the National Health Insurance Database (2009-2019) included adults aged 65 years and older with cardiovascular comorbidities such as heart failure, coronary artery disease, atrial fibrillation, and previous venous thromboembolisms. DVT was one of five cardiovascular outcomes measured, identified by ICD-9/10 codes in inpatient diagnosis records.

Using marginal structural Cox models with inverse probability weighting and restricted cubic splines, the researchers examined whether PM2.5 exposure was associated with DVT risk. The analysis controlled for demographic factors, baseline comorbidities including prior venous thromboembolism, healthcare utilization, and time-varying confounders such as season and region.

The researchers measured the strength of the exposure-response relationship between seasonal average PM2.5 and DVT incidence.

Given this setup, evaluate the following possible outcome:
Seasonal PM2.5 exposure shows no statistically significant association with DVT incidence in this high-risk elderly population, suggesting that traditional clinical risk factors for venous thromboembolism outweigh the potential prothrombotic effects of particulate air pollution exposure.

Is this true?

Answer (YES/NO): NO